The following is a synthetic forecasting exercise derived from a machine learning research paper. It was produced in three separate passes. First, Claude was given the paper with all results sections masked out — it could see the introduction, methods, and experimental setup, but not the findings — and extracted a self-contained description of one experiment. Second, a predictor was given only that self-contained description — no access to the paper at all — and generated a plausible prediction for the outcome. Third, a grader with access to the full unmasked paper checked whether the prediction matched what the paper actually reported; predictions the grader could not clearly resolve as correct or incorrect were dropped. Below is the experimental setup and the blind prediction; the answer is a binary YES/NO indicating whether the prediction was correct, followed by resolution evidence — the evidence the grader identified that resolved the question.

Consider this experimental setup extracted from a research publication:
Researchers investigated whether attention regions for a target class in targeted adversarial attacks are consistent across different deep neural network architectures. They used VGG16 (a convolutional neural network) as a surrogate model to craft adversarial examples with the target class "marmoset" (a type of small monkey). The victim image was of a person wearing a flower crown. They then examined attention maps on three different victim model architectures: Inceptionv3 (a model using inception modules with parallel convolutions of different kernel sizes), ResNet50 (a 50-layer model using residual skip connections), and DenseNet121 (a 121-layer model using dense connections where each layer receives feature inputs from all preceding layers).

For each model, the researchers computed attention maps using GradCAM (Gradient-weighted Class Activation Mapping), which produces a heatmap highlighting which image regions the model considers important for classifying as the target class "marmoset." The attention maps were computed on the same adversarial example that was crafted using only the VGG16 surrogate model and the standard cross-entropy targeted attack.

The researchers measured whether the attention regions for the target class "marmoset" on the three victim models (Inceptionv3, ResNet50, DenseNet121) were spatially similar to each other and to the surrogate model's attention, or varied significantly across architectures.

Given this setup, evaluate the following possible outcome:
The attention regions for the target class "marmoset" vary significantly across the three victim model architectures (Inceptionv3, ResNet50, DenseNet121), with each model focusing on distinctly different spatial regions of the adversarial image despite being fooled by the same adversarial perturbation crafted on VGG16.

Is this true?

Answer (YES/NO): NO